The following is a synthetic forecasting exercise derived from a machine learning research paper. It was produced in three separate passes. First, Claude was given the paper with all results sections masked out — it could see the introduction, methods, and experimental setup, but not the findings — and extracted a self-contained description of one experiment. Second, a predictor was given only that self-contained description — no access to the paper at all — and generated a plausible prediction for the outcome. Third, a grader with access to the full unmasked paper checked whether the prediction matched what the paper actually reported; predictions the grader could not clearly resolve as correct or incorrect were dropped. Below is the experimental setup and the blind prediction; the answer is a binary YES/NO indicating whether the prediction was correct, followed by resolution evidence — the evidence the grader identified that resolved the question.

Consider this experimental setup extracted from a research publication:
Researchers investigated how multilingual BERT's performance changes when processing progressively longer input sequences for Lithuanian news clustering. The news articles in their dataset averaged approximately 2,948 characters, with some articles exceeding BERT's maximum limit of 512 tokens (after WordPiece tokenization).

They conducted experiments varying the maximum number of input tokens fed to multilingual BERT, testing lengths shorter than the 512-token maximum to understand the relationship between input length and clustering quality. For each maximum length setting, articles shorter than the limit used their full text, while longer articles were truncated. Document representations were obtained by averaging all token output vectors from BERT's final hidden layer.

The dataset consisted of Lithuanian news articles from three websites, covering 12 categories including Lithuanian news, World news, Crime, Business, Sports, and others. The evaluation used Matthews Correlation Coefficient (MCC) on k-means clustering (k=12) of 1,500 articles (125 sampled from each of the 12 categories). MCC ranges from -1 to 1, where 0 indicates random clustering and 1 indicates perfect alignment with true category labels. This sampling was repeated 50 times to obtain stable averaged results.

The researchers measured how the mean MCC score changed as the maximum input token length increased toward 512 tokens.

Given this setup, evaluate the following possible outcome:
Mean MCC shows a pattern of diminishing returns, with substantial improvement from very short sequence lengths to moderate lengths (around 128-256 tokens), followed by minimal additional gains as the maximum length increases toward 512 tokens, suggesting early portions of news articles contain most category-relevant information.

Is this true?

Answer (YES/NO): NO